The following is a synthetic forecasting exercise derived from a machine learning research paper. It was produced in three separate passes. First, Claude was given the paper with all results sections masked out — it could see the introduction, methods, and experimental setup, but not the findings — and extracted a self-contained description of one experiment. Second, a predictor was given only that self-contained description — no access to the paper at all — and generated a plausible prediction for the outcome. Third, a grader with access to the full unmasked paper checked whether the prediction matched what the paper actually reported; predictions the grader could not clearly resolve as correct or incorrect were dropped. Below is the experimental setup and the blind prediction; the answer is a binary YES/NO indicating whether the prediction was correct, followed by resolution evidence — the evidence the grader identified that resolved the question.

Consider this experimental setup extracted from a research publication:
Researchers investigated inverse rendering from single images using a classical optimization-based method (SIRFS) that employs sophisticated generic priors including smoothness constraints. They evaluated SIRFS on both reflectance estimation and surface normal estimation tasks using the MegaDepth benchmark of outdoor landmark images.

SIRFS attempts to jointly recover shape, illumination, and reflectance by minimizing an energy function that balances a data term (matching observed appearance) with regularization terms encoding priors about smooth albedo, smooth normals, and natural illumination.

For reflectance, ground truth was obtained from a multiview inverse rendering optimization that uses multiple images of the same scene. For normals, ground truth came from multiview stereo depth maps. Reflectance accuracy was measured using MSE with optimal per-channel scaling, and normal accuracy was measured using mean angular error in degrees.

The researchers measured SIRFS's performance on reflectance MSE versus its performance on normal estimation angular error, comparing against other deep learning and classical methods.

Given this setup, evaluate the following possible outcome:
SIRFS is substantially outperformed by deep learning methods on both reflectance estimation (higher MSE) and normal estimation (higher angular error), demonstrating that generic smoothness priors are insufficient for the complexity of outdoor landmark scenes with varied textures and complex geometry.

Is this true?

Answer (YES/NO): NO